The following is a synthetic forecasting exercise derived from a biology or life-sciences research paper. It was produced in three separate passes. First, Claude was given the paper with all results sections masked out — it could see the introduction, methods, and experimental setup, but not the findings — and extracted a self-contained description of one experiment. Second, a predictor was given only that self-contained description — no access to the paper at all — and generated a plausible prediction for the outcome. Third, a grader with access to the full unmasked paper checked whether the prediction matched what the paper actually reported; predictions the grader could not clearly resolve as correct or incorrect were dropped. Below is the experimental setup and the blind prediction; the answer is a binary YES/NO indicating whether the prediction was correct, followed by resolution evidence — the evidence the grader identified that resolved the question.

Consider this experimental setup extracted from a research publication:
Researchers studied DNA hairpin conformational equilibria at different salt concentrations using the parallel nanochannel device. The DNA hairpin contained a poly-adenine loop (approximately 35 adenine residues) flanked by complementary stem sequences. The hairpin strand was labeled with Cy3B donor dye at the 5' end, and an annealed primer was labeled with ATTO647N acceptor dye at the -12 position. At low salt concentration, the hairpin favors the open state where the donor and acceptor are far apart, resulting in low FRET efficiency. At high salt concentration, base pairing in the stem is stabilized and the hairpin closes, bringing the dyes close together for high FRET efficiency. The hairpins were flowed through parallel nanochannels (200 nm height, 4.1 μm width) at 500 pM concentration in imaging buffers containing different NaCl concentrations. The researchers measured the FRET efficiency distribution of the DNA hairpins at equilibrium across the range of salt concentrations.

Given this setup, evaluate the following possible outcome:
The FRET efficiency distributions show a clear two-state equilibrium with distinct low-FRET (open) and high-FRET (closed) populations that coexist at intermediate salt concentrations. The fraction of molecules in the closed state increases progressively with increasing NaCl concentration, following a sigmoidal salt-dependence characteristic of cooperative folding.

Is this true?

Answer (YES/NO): NO